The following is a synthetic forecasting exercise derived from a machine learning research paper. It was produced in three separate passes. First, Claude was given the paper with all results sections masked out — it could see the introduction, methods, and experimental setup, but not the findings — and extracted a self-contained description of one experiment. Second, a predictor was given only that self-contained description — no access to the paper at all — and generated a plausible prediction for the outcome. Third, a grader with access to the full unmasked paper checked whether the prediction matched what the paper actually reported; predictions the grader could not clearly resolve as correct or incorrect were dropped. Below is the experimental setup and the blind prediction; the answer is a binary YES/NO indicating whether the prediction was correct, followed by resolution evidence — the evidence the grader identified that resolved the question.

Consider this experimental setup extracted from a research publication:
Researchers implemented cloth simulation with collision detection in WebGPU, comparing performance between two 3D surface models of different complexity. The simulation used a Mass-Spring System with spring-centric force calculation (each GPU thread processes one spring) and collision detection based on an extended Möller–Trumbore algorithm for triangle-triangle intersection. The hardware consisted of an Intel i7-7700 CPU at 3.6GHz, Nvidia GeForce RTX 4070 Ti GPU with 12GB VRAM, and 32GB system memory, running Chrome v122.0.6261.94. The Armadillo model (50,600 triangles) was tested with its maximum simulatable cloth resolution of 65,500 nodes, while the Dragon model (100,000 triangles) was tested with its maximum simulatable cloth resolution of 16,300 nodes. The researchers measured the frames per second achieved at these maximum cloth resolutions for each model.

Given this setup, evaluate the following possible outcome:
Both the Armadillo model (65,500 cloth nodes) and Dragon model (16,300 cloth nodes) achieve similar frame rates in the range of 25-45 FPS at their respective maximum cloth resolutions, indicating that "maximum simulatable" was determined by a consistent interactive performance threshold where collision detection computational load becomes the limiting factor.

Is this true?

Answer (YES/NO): NO